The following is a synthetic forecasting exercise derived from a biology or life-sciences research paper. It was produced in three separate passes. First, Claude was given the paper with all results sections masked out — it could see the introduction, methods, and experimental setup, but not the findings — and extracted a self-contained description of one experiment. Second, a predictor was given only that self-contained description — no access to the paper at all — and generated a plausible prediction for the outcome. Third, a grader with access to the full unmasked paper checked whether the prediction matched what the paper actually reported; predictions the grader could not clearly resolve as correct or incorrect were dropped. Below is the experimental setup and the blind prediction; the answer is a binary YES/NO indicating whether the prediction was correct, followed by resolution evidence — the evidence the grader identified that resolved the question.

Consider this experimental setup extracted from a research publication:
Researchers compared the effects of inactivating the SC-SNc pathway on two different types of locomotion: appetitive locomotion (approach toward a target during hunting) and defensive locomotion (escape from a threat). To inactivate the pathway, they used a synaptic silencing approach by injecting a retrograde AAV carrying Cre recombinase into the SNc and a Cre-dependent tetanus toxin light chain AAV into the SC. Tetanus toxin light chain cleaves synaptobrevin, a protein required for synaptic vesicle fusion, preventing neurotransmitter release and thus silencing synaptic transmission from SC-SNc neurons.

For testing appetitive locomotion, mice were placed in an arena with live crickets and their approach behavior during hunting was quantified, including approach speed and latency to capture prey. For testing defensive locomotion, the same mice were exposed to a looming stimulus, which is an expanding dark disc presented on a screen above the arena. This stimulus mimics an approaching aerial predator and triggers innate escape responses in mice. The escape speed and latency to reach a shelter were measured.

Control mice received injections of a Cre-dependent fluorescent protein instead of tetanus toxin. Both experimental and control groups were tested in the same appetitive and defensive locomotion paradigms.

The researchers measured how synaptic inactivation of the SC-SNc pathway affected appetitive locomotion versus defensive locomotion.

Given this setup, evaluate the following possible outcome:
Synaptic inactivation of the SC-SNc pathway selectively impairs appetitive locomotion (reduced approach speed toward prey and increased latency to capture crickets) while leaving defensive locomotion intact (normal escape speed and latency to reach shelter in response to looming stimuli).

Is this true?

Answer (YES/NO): YES